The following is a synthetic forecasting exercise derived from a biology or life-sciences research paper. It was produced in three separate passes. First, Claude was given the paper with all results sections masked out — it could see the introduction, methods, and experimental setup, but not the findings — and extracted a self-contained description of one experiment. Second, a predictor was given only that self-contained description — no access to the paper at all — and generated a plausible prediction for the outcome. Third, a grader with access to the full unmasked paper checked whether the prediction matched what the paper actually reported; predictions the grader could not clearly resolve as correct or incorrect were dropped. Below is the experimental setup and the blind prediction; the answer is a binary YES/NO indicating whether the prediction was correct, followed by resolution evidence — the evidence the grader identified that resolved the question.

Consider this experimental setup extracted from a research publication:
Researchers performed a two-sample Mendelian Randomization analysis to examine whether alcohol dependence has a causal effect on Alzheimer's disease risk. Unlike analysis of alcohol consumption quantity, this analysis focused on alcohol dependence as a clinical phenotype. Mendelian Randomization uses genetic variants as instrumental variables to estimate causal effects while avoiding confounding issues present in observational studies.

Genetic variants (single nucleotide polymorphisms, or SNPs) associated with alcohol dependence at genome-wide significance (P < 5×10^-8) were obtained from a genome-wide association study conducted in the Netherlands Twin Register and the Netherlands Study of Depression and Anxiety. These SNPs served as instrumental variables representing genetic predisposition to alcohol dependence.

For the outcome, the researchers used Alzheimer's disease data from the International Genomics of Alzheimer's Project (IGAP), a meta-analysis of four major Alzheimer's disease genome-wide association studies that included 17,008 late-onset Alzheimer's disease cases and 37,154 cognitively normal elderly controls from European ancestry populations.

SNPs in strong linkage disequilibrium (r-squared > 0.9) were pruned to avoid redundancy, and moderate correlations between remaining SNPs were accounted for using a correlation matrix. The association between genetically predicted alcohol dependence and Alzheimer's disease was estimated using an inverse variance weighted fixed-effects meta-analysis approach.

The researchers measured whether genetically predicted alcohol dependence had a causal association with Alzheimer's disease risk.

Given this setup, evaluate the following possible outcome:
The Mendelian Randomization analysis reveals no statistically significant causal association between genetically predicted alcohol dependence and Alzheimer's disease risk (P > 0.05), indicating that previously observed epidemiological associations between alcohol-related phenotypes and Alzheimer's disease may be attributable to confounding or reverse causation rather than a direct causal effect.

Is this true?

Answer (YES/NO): YES